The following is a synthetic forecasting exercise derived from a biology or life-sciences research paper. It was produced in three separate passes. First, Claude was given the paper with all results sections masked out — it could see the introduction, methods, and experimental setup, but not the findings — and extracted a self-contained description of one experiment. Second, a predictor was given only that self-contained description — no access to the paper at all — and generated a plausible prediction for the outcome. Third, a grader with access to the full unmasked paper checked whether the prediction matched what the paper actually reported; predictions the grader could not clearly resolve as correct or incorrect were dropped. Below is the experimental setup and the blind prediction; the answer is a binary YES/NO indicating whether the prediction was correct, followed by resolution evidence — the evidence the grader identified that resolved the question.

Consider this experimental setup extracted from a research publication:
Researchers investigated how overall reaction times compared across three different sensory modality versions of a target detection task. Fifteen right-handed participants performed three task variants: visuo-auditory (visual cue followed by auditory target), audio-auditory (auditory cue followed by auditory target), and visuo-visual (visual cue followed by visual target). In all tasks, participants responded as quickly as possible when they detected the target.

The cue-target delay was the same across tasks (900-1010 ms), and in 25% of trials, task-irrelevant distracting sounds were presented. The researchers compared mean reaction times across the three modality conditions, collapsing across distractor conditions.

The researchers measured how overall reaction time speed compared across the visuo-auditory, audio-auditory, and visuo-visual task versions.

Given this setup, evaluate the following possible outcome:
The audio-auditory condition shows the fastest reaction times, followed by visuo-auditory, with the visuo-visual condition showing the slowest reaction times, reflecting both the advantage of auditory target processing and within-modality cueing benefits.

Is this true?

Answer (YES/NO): YES